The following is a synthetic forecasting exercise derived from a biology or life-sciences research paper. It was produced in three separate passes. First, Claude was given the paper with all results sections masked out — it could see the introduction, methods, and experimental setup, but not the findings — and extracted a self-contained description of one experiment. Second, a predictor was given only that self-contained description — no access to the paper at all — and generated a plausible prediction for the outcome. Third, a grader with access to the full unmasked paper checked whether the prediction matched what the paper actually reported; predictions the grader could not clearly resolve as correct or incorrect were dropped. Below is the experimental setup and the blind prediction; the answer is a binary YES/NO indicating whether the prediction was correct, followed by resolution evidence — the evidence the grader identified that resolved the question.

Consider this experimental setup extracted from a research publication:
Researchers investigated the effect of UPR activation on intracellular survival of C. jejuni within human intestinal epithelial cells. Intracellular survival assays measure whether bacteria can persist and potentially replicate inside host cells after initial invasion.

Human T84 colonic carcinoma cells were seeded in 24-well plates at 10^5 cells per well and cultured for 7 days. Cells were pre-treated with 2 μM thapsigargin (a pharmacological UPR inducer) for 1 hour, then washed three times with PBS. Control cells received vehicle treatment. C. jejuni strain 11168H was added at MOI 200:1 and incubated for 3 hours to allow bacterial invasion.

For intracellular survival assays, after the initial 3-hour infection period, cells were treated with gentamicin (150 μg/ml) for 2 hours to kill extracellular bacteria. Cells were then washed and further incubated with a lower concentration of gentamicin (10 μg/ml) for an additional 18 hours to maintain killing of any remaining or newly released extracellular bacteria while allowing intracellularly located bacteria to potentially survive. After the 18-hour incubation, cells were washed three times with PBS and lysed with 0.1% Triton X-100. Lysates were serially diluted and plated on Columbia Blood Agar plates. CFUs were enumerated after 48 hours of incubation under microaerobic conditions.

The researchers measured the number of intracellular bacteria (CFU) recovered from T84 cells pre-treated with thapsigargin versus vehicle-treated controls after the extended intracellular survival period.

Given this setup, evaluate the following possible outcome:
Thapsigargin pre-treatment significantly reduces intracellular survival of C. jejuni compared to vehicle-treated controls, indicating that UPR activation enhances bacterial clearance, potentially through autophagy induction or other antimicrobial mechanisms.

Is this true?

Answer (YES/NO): YES